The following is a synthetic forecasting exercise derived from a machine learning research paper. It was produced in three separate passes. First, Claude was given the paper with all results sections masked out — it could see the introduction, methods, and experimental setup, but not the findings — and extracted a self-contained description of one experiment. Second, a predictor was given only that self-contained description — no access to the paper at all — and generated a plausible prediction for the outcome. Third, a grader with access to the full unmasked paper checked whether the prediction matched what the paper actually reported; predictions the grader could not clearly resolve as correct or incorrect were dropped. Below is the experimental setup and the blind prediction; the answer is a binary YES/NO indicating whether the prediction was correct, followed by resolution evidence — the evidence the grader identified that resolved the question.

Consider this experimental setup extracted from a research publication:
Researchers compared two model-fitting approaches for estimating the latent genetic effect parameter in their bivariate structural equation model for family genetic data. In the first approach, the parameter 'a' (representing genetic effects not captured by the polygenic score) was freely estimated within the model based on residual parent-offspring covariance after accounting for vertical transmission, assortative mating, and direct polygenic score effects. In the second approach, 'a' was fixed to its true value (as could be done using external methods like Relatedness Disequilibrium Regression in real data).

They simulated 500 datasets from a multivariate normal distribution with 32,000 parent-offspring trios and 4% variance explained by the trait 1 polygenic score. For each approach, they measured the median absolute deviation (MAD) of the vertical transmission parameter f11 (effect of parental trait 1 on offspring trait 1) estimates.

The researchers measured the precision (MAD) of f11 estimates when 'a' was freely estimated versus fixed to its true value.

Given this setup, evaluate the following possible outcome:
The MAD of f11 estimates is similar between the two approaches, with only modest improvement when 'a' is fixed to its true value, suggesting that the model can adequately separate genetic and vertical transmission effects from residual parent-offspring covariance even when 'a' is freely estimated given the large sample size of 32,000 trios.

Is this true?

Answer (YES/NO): YES